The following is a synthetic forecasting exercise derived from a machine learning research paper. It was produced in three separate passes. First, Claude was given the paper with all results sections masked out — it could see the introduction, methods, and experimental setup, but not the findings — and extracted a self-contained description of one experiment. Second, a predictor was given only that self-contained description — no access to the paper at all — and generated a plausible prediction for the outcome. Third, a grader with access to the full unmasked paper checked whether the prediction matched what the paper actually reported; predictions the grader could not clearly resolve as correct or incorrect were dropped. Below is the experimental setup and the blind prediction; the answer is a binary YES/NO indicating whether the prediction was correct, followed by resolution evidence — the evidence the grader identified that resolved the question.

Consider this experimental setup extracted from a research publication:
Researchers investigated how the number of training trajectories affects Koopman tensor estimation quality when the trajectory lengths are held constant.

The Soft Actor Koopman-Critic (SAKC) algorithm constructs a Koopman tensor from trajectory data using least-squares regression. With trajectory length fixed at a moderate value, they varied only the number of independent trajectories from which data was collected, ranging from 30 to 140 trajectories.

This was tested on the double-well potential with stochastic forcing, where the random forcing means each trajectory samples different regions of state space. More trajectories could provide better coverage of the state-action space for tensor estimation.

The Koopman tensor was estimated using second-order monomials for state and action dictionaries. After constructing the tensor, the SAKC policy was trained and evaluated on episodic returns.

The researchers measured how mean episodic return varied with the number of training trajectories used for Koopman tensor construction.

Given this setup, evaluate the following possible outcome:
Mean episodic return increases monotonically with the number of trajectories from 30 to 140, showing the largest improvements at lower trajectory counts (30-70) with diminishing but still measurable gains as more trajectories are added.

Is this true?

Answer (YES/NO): NO